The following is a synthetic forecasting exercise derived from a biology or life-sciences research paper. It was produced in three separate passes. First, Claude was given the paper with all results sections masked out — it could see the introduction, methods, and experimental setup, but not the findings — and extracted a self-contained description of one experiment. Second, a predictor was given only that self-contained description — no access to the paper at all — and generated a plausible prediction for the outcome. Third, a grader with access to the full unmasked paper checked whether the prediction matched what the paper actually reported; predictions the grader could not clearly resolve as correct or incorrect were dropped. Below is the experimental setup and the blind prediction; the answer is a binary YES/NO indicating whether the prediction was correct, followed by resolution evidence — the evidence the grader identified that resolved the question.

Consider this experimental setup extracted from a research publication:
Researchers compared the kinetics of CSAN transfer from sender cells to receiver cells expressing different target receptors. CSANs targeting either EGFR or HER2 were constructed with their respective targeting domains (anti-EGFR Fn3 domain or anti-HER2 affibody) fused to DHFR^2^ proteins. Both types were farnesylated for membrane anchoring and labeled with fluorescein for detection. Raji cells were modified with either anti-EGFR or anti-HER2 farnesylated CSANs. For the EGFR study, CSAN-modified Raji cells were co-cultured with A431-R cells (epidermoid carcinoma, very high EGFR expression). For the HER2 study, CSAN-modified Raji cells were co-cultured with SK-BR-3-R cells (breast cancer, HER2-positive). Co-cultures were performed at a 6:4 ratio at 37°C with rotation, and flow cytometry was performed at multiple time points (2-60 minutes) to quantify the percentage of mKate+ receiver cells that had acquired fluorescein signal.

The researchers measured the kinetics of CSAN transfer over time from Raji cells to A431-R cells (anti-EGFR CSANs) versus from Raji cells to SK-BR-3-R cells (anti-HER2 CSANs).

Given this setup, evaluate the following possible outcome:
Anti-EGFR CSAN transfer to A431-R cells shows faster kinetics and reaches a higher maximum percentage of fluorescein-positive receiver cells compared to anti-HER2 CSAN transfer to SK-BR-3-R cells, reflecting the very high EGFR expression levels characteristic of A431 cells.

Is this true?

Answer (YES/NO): NO